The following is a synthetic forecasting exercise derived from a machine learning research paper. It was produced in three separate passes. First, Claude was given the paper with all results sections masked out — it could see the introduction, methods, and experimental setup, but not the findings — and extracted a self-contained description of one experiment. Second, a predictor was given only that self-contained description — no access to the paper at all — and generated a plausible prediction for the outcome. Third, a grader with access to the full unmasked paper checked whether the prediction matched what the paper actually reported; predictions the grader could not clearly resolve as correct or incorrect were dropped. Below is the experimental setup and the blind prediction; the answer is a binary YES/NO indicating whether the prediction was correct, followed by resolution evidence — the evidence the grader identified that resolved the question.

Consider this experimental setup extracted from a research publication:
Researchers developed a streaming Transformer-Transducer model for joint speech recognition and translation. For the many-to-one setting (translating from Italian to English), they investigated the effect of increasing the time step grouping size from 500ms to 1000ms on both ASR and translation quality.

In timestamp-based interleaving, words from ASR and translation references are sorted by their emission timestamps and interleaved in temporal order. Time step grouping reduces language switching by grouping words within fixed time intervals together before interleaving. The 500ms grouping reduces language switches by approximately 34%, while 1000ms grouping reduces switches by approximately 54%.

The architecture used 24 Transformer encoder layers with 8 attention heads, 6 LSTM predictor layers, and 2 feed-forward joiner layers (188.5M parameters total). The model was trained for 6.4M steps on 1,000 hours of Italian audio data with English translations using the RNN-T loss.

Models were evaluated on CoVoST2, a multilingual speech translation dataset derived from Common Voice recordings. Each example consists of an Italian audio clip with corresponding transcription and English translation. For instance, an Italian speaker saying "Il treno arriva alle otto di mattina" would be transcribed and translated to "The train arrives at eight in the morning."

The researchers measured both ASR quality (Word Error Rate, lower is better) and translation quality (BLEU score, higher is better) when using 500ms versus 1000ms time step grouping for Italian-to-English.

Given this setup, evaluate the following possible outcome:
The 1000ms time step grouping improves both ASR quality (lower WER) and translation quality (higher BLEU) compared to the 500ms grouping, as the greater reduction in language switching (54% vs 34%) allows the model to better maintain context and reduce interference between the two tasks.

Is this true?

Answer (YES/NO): NO